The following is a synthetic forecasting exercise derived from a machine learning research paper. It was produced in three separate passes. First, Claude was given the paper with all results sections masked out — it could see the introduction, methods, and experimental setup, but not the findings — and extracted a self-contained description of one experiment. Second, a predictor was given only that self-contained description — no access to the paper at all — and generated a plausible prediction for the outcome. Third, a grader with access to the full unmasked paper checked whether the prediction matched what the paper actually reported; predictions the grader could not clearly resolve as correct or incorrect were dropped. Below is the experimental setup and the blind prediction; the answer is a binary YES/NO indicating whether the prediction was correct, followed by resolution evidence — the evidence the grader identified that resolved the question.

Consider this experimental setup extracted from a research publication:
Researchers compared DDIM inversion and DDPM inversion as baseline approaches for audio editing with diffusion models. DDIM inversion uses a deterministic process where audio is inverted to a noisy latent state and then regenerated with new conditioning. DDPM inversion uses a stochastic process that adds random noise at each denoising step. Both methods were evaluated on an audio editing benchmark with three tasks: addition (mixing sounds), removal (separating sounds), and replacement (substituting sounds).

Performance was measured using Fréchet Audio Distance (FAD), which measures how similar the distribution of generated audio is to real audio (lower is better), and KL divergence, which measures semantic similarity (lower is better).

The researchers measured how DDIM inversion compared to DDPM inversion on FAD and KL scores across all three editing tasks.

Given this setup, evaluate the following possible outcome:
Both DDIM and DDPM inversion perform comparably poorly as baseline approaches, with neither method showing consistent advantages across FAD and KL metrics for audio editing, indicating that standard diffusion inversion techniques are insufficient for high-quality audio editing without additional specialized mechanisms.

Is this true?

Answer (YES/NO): NO